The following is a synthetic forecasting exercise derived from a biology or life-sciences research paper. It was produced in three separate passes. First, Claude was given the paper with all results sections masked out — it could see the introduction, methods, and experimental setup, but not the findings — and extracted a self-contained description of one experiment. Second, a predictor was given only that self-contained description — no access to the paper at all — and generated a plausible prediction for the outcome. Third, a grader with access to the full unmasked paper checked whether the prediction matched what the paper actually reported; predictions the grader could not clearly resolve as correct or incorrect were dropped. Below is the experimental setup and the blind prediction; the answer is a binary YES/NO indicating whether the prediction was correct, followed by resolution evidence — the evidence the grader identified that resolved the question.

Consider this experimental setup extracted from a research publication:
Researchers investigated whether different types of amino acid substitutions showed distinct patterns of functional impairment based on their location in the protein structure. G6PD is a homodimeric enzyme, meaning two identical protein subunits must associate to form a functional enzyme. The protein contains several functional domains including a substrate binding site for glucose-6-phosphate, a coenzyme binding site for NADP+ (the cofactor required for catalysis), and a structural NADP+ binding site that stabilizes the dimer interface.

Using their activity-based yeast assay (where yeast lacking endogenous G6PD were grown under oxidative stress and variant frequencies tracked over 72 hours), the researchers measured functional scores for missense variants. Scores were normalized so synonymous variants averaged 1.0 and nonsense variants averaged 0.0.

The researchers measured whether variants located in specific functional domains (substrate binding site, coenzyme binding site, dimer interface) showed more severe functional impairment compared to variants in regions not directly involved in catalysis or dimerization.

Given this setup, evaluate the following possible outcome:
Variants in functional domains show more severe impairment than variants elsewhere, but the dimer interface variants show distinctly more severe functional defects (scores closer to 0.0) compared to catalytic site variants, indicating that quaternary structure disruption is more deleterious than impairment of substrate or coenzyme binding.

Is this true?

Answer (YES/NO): NO